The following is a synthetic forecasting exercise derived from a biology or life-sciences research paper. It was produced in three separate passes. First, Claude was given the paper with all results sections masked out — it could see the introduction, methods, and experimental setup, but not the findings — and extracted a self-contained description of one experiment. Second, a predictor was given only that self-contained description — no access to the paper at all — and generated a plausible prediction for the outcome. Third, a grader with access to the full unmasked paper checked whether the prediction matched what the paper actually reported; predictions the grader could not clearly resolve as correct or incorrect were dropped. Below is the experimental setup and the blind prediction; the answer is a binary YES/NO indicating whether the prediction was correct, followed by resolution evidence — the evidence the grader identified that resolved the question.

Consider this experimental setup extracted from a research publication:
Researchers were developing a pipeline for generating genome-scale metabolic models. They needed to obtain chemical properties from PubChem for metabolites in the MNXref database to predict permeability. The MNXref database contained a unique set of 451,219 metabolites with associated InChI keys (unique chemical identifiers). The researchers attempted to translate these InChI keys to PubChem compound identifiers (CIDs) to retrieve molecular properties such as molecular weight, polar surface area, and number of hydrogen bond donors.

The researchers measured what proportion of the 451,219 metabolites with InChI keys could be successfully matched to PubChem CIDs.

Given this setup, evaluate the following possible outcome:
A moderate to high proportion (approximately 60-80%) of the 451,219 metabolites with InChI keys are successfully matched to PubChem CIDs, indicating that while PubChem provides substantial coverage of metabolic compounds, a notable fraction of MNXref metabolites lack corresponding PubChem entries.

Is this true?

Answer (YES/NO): NO